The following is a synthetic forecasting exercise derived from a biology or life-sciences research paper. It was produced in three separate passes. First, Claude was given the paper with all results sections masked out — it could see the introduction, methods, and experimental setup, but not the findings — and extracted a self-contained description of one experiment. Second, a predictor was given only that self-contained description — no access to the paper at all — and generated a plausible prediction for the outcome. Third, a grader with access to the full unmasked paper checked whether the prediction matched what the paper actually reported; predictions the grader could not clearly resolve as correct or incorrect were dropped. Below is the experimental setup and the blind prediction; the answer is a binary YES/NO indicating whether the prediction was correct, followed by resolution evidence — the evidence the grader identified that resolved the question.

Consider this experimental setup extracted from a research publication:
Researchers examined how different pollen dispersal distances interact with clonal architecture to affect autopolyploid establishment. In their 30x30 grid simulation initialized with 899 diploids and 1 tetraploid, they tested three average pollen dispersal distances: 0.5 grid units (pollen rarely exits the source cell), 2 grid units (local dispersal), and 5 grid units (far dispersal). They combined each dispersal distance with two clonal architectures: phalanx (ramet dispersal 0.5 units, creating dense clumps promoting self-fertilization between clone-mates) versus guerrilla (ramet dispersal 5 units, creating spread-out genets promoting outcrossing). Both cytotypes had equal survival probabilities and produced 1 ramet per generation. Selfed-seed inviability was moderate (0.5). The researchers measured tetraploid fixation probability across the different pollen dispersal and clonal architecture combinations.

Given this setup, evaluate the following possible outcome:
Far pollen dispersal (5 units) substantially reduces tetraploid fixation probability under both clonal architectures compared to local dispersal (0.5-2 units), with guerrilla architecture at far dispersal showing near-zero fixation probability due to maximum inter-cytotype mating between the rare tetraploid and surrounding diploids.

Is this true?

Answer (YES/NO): NO